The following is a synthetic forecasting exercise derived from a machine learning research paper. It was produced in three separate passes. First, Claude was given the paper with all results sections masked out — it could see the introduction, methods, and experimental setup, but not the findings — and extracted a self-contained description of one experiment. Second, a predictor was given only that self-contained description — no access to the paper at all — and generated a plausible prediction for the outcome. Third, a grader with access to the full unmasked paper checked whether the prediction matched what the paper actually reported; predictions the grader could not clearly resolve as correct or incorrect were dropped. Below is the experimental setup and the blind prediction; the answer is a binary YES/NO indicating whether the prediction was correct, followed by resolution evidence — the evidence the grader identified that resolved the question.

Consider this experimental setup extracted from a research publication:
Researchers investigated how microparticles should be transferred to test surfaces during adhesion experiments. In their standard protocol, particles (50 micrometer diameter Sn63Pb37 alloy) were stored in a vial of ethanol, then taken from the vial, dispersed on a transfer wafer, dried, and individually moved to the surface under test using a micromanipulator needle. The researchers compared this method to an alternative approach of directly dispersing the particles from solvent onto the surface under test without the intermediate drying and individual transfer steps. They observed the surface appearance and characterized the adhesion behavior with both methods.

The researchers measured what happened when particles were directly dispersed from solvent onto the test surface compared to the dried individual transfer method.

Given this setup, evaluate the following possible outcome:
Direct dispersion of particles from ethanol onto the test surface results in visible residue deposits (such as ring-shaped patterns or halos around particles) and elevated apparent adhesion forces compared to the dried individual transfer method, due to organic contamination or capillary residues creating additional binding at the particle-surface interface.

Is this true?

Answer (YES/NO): YES